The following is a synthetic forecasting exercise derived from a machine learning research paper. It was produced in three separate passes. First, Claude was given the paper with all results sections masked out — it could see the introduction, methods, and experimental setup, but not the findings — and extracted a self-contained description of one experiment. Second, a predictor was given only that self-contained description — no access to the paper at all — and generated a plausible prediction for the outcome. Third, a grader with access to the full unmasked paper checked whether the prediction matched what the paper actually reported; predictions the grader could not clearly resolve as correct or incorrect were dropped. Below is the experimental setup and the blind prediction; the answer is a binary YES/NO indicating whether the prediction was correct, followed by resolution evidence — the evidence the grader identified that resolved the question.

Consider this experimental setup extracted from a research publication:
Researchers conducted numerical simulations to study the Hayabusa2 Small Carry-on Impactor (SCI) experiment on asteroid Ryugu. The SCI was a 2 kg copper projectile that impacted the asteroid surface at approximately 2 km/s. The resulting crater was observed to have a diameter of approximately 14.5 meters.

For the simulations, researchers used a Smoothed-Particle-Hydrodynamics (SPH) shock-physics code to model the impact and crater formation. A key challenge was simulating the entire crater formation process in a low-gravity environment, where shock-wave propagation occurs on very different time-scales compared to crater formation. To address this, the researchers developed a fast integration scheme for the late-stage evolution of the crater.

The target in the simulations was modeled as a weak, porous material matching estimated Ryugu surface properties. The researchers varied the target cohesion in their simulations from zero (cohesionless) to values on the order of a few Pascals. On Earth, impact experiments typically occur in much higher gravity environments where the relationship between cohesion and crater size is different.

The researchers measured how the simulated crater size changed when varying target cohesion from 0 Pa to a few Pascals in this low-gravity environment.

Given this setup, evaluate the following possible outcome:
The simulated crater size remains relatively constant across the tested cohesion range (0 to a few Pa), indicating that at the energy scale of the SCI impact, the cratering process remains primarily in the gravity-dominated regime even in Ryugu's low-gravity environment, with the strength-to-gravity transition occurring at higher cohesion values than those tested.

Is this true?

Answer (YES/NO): NO